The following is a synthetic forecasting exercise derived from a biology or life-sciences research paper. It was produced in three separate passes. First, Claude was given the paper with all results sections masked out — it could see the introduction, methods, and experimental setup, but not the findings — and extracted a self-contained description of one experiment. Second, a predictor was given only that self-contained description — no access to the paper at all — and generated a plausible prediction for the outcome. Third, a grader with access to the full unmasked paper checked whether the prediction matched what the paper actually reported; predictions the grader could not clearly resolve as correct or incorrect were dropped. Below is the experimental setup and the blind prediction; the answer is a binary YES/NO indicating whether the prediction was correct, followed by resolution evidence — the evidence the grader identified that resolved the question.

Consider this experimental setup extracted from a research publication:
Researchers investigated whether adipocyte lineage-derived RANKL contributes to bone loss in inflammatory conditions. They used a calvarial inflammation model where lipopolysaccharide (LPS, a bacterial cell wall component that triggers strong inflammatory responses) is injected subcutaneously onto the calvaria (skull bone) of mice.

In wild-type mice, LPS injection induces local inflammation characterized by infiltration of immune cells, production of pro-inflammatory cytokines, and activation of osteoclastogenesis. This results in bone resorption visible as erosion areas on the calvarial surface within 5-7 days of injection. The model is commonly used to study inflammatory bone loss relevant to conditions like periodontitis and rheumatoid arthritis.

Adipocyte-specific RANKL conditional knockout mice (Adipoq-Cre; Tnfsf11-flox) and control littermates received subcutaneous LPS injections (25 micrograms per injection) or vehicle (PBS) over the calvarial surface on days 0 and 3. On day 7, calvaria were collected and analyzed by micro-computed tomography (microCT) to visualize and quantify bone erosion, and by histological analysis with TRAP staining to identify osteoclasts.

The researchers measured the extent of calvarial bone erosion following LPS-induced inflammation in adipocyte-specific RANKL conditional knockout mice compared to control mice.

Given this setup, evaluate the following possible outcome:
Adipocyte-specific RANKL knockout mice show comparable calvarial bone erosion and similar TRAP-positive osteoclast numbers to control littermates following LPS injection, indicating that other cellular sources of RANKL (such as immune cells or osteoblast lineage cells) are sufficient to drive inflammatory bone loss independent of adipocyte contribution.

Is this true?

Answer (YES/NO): NO